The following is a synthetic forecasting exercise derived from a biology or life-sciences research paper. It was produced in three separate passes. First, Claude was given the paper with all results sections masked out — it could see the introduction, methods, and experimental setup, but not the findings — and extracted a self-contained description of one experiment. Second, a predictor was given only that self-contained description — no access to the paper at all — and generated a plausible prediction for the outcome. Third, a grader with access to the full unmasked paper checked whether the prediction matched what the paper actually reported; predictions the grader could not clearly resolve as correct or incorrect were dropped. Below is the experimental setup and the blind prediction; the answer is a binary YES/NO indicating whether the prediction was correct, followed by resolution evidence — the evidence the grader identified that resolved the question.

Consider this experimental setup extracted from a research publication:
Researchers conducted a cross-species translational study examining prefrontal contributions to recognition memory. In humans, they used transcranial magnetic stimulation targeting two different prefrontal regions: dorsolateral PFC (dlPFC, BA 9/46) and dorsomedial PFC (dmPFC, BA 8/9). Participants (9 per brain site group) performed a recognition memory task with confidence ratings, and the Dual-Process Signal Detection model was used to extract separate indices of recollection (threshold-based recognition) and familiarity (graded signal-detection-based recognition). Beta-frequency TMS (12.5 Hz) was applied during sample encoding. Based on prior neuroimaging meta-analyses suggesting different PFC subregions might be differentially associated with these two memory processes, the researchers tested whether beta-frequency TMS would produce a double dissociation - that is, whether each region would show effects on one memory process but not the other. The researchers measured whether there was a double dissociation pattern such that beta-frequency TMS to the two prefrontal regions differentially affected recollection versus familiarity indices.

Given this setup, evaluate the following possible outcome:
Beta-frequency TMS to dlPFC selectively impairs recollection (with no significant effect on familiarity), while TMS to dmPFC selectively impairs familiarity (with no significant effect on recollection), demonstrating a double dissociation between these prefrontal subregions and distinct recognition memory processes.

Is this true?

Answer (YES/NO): NO